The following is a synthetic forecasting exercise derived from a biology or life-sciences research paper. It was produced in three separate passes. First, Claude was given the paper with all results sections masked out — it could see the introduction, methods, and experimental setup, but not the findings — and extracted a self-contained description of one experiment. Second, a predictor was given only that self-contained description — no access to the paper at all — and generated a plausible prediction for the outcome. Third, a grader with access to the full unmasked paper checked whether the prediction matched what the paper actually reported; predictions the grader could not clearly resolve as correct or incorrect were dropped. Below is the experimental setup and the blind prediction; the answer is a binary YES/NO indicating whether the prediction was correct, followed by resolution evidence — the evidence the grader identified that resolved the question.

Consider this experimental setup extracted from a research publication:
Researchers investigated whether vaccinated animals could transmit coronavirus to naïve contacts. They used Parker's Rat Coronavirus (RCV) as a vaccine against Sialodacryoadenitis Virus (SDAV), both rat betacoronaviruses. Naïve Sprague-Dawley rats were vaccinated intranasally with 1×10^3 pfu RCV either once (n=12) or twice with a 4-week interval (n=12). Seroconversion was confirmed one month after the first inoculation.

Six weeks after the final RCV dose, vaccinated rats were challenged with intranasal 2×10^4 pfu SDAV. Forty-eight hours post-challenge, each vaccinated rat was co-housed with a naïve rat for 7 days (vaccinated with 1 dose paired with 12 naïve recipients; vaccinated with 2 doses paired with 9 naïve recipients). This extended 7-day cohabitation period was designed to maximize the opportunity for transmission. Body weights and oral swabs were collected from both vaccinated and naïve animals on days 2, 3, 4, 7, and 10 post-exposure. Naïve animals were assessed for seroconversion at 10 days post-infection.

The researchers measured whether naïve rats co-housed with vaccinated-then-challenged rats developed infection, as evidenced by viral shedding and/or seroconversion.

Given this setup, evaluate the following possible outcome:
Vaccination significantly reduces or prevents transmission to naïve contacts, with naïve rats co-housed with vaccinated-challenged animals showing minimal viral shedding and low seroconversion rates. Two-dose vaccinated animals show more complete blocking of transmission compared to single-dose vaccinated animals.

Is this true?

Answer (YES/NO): NO